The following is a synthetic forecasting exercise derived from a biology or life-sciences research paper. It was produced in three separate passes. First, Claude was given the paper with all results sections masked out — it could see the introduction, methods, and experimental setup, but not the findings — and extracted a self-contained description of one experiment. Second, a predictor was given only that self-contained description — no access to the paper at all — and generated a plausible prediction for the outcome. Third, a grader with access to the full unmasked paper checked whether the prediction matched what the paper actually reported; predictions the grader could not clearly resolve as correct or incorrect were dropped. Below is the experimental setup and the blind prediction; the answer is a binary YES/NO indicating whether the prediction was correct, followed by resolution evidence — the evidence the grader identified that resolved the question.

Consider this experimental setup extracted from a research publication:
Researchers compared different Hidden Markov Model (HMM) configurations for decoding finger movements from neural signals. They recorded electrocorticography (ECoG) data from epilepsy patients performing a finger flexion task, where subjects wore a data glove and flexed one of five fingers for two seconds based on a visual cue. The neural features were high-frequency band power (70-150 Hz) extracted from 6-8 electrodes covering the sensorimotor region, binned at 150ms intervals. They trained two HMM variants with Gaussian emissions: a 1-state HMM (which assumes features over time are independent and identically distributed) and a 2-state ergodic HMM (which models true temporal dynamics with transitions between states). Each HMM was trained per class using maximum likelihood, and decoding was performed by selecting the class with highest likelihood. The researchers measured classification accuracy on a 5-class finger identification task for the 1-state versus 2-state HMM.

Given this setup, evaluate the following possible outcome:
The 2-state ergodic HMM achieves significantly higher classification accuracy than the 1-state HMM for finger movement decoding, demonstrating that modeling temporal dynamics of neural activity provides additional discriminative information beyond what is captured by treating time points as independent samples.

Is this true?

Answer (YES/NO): NO